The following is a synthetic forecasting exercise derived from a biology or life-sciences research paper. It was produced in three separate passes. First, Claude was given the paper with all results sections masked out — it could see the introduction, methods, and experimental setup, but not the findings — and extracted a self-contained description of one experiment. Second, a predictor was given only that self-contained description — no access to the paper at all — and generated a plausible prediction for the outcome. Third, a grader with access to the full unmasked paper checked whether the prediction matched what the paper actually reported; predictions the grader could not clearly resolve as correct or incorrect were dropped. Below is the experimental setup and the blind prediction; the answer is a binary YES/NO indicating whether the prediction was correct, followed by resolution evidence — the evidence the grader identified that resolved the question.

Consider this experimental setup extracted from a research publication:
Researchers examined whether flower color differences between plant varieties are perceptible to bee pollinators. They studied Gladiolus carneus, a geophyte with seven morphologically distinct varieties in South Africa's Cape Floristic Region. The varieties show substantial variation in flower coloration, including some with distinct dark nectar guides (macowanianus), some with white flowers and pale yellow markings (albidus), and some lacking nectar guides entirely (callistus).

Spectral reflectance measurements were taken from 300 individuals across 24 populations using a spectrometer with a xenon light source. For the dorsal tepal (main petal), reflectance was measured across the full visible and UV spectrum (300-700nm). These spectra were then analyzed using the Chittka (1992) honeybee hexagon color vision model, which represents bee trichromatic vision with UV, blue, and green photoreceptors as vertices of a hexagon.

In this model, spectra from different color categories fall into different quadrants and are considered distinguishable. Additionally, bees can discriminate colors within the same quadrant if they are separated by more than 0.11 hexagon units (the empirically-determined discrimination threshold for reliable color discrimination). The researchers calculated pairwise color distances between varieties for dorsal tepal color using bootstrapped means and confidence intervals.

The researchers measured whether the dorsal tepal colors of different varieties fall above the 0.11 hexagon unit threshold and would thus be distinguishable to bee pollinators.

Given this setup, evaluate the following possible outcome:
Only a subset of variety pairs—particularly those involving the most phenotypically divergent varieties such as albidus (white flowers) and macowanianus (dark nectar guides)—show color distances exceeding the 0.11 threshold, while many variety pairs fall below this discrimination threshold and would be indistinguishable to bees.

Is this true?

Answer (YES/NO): NO